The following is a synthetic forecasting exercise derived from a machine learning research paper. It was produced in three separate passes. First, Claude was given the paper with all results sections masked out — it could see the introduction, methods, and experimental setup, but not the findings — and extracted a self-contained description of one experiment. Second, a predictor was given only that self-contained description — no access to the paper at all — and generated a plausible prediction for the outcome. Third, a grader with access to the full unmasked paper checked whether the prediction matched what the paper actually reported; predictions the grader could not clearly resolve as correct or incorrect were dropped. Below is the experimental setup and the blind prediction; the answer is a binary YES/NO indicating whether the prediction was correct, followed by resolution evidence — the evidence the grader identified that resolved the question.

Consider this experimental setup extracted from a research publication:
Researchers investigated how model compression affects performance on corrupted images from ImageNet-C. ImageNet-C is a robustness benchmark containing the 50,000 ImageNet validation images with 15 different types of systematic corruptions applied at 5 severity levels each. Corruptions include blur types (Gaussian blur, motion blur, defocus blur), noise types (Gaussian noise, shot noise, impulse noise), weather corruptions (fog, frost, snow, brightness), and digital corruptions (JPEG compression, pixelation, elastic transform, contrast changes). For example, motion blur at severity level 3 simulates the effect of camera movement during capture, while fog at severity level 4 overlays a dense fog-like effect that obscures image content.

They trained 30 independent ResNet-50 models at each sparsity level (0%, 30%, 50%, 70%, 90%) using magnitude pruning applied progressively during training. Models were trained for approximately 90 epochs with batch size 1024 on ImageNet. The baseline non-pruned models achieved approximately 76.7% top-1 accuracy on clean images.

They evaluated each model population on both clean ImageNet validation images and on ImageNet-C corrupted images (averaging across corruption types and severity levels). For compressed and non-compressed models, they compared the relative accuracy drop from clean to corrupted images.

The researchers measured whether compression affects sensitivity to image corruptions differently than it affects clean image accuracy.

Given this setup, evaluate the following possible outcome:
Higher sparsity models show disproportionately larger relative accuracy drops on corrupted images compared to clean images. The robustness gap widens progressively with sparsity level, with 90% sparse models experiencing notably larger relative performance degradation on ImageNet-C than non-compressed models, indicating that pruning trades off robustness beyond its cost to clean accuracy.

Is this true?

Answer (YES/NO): YES